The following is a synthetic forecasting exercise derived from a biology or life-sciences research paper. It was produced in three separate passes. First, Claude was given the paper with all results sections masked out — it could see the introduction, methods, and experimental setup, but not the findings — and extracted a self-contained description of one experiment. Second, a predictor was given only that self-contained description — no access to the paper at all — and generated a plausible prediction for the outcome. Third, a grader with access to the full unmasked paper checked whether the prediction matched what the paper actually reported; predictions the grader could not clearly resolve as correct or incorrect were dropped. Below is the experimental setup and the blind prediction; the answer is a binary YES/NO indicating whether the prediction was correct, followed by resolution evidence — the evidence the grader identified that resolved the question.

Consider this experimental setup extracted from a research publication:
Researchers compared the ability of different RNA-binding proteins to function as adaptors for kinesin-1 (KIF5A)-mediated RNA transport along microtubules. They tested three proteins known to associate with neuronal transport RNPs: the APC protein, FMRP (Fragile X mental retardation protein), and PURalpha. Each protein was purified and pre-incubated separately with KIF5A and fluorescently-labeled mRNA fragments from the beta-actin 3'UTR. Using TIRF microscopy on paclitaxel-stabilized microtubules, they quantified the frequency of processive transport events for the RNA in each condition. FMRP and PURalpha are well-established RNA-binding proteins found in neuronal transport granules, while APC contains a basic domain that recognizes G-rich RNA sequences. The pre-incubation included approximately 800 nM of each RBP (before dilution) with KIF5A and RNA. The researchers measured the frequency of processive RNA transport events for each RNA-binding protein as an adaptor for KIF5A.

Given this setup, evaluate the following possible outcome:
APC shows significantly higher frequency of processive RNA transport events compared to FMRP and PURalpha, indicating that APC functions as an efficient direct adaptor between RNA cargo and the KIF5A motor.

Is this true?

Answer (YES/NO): YES